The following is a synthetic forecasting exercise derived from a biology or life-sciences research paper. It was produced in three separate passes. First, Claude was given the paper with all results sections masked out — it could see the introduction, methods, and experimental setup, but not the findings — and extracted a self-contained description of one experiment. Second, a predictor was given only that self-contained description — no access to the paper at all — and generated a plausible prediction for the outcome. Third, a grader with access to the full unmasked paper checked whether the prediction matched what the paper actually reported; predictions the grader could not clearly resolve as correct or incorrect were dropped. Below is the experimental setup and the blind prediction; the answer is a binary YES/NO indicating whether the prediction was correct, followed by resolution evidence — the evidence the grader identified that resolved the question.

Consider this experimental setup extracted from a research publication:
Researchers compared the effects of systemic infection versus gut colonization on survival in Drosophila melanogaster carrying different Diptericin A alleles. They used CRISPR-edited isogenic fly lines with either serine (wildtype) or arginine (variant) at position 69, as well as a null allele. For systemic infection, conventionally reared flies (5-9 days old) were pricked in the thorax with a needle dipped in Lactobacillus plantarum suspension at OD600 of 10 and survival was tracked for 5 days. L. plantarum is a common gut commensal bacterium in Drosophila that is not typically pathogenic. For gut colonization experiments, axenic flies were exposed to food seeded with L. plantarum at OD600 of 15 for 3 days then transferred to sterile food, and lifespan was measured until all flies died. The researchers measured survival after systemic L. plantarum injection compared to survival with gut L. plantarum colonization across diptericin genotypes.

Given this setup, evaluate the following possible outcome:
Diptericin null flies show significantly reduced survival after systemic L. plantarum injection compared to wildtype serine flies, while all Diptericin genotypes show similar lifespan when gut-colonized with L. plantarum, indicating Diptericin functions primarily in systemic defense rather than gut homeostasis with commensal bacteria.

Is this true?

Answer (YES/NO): NO